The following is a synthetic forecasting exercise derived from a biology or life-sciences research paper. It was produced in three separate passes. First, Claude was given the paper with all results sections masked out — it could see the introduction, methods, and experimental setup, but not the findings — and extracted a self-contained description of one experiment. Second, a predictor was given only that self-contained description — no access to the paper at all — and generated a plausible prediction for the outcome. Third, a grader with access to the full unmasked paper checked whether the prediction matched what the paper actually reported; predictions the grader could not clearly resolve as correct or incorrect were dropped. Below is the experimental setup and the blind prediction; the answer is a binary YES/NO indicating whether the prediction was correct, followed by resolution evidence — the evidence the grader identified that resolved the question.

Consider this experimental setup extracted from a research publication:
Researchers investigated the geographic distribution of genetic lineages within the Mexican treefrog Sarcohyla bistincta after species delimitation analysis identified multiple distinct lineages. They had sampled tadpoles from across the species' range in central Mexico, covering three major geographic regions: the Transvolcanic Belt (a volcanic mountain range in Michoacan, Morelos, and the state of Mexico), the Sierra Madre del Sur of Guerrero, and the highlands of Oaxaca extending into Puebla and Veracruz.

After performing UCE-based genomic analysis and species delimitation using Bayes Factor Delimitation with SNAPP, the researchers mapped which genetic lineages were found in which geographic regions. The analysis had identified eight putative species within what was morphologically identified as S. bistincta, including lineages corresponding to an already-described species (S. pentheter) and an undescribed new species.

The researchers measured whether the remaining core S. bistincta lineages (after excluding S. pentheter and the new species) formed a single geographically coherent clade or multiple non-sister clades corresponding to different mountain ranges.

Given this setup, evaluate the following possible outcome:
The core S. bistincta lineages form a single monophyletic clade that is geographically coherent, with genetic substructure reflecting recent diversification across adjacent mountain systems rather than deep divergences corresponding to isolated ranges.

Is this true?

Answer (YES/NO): NO